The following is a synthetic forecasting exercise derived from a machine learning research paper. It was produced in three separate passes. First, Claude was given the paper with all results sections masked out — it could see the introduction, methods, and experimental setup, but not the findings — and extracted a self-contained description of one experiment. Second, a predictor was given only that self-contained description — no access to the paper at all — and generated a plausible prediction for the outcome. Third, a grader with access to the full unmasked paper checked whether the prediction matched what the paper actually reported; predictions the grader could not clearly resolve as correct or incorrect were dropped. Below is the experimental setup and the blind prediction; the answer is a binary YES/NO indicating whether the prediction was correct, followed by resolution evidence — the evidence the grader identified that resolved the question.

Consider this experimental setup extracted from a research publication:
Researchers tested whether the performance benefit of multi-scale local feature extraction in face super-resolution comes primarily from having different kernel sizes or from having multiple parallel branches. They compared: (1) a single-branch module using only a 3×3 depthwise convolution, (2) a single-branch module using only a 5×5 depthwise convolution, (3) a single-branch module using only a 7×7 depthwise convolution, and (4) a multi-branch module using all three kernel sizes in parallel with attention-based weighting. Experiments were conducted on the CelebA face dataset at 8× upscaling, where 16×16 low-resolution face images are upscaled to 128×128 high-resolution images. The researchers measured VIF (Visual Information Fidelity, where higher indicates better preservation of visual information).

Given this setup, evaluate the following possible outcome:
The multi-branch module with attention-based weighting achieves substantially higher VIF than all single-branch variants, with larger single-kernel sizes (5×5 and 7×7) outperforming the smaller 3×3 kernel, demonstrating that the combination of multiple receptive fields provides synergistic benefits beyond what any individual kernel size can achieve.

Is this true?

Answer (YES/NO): NO